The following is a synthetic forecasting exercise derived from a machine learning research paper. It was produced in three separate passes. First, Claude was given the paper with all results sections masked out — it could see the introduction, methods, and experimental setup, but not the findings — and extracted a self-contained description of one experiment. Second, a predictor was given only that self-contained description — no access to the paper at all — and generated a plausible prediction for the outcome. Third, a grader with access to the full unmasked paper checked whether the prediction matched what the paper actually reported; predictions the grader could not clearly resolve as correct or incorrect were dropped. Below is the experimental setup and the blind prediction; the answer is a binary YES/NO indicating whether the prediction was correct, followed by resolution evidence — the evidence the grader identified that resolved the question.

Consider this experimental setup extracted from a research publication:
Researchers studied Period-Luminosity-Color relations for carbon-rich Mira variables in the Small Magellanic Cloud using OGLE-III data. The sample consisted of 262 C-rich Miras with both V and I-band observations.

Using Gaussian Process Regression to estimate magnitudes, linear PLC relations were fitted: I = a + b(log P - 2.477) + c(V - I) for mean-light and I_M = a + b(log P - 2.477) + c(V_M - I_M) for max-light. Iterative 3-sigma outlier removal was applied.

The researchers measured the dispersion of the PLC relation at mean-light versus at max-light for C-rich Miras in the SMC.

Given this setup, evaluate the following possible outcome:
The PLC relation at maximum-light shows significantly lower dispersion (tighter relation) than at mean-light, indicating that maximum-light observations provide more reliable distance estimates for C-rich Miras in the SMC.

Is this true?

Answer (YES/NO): YES